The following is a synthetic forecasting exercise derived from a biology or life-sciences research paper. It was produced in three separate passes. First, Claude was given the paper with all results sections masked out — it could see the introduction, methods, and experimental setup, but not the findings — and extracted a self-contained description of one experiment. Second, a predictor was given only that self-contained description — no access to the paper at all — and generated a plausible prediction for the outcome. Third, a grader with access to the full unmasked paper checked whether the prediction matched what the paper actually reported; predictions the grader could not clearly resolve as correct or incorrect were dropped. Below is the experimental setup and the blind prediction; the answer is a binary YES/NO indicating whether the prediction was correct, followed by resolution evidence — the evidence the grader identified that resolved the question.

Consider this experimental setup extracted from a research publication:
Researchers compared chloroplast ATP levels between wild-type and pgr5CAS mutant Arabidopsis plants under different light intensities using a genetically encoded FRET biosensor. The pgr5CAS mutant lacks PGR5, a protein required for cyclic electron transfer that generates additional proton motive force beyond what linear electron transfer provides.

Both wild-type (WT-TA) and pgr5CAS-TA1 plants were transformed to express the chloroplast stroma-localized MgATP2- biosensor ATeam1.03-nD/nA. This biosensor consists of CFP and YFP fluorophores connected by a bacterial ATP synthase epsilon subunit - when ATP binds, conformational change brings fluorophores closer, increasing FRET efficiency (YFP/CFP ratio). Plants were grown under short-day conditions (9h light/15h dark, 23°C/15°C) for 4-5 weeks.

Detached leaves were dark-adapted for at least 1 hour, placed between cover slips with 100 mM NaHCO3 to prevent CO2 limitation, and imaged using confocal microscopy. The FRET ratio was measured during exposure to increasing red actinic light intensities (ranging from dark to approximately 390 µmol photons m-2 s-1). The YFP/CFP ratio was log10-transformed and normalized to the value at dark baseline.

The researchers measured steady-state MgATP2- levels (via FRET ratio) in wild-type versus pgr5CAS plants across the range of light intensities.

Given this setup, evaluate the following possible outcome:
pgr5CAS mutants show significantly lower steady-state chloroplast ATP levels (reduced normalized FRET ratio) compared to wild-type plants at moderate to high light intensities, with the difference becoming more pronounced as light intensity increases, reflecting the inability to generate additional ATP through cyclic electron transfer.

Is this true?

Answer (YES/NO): NO